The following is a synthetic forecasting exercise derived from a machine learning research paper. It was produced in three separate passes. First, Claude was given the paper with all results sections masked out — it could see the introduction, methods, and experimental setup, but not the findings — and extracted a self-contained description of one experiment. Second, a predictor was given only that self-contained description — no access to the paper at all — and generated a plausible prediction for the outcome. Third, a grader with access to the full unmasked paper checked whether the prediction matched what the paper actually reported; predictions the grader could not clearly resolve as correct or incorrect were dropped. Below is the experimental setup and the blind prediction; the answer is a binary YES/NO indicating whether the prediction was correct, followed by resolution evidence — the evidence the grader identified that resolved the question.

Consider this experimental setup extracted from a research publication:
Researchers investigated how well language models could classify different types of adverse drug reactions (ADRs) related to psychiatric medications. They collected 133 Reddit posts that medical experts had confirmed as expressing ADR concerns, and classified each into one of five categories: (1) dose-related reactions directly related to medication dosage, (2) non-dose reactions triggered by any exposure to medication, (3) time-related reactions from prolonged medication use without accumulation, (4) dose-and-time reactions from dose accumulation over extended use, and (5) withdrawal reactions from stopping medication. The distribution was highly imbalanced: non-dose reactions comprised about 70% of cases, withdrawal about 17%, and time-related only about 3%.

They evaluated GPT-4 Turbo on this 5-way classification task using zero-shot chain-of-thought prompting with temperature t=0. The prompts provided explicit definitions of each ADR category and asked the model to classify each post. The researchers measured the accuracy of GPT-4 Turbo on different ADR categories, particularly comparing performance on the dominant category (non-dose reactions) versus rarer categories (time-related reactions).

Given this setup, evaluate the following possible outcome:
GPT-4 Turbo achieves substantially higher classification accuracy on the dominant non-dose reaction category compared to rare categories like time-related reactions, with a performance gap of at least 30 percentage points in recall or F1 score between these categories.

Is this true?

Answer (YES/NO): NO